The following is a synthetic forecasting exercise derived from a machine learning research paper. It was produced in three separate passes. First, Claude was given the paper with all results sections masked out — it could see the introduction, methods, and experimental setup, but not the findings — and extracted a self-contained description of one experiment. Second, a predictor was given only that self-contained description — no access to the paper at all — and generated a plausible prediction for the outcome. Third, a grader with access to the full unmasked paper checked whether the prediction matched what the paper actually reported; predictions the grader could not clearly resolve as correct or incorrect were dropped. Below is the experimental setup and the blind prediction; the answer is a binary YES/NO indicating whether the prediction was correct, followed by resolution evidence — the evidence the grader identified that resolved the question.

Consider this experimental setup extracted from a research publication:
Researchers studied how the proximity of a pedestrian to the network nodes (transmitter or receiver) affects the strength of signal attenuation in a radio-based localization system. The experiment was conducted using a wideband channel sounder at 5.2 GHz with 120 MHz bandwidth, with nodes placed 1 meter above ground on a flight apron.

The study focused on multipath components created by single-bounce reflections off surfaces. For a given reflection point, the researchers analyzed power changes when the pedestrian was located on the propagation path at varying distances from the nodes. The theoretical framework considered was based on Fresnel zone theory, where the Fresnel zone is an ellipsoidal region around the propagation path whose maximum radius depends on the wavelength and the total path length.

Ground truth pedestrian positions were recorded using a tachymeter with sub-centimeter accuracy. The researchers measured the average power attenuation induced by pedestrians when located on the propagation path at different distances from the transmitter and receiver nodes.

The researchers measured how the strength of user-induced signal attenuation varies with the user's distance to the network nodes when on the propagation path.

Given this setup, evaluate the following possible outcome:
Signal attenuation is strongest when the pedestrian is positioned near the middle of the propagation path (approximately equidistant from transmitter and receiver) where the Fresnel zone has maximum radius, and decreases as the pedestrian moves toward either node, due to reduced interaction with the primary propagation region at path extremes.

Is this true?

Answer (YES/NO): NO